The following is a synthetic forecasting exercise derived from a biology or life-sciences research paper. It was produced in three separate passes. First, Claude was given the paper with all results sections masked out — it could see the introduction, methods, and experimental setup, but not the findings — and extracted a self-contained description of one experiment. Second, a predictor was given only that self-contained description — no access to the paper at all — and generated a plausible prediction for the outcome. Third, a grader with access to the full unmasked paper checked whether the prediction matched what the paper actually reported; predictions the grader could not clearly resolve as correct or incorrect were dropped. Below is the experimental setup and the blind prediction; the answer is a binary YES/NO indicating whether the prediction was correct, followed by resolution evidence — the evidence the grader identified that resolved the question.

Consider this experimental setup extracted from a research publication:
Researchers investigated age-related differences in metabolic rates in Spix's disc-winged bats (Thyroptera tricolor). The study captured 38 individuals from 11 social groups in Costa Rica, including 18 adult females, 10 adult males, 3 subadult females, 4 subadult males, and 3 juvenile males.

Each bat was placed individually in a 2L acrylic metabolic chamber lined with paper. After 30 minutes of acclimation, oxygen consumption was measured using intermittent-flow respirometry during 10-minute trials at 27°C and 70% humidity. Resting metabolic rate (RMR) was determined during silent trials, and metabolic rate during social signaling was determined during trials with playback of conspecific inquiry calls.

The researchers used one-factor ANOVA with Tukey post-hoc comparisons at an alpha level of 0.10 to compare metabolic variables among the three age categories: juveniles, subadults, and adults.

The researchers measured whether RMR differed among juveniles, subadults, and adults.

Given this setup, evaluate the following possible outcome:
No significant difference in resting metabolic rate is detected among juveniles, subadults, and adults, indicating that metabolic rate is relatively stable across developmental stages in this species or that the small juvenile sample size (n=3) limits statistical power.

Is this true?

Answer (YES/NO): NO